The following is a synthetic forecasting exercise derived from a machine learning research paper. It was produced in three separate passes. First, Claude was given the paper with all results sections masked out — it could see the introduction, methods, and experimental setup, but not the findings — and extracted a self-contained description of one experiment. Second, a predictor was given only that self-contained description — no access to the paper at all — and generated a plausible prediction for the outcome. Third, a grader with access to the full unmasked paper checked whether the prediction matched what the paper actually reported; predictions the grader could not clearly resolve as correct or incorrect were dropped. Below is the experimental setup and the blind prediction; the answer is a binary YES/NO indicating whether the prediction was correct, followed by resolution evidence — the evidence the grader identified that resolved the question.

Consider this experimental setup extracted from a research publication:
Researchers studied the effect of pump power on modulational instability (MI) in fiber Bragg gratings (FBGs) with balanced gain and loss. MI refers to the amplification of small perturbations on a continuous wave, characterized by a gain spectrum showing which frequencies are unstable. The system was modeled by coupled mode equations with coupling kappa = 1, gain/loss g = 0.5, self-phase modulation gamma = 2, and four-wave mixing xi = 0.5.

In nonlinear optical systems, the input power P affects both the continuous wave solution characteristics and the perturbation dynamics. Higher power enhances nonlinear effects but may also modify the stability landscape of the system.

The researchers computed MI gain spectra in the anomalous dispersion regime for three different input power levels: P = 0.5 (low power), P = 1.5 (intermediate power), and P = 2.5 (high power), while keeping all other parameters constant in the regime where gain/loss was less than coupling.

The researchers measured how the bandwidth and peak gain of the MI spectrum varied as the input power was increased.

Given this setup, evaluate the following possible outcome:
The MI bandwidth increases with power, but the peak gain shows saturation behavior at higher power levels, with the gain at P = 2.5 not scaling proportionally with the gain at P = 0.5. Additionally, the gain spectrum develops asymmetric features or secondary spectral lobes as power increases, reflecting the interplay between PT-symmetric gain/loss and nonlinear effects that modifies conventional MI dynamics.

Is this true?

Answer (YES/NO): NO